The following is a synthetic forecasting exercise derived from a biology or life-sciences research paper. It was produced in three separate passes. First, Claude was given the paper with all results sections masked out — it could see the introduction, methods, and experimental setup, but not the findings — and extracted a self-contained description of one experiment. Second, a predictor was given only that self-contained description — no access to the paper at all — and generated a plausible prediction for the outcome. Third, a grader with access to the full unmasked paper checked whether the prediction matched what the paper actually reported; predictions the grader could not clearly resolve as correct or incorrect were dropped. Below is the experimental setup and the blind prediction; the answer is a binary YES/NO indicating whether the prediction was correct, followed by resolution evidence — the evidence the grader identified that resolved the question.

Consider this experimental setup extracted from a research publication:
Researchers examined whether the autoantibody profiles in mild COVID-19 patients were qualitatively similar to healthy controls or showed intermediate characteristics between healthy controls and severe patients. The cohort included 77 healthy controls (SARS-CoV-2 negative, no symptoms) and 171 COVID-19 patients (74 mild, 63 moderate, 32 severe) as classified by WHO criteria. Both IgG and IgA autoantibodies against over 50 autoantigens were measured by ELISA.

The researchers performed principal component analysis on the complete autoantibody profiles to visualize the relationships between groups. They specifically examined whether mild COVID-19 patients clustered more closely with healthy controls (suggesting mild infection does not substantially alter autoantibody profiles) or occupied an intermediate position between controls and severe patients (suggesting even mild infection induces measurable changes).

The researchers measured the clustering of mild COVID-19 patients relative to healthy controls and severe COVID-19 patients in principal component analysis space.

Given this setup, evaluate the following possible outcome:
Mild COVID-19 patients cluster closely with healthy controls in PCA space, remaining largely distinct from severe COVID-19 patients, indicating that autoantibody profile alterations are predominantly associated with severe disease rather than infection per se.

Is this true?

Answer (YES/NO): YES